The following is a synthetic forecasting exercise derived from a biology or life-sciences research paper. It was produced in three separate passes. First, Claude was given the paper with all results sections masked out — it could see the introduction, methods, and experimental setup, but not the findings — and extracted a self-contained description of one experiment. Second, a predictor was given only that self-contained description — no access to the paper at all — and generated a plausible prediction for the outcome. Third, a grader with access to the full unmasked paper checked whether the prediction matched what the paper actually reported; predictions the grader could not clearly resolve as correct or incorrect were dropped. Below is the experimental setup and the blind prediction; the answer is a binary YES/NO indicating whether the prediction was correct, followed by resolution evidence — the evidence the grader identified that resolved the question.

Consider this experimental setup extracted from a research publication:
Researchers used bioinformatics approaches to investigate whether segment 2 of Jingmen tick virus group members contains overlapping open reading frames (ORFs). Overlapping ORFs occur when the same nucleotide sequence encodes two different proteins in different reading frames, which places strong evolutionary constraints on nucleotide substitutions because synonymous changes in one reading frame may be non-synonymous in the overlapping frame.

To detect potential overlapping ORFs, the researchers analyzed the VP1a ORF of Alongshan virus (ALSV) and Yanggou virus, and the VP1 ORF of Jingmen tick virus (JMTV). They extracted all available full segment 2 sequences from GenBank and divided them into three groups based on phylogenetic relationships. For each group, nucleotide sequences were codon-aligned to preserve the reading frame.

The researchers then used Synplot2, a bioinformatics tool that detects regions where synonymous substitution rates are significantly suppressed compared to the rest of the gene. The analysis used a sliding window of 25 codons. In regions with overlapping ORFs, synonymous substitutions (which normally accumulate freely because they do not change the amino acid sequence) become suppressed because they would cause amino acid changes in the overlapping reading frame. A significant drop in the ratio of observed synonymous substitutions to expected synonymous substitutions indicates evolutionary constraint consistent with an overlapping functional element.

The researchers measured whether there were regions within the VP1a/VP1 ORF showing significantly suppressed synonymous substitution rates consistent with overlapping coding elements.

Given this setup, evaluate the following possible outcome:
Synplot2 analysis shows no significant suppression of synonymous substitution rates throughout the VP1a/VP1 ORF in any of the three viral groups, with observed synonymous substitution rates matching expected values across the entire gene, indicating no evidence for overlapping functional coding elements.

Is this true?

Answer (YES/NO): NO